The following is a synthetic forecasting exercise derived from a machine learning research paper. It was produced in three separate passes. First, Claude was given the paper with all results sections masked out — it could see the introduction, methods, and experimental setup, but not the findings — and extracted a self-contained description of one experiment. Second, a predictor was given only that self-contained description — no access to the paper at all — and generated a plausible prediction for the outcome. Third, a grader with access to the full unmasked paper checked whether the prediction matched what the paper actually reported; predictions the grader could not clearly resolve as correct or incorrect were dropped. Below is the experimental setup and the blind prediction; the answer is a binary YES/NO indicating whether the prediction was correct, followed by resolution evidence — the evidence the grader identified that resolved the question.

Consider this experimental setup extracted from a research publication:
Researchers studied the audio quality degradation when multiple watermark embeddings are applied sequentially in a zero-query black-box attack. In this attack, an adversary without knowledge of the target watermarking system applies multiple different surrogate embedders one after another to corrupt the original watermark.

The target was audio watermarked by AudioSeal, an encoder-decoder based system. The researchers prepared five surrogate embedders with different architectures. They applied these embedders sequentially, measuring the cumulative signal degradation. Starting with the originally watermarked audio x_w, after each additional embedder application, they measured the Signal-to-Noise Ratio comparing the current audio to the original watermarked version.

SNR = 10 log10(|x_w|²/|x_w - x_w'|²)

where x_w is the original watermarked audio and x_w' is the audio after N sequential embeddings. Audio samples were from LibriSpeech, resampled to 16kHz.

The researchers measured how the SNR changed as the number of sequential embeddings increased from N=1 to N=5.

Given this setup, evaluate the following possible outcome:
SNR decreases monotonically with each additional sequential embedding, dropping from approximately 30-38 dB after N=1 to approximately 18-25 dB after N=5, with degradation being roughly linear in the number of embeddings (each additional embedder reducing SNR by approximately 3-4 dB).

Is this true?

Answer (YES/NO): NO